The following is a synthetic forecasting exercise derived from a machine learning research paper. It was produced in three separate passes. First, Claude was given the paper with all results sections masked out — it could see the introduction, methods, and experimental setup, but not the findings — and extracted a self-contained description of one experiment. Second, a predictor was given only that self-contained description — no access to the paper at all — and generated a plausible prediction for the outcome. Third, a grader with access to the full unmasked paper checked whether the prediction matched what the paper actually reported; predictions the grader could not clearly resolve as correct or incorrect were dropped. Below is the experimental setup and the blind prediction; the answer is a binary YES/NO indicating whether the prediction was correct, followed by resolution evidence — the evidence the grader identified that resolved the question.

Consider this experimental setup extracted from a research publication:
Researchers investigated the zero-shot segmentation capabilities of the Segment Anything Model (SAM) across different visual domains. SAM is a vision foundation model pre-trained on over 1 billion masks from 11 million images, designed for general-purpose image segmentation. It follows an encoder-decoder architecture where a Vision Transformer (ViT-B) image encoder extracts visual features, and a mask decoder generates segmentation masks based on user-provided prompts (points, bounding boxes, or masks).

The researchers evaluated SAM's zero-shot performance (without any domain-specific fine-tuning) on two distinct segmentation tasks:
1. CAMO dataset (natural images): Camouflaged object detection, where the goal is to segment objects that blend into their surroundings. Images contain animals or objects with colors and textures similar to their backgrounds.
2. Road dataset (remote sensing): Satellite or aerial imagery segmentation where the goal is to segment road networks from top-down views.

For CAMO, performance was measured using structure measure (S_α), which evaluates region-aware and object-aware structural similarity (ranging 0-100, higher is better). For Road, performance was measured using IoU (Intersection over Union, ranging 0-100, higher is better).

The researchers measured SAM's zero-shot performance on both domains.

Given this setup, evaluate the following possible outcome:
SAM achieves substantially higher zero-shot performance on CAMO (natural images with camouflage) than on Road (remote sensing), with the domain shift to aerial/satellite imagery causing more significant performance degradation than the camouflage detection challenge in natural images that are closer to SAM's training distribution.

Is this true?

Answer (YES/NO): YES